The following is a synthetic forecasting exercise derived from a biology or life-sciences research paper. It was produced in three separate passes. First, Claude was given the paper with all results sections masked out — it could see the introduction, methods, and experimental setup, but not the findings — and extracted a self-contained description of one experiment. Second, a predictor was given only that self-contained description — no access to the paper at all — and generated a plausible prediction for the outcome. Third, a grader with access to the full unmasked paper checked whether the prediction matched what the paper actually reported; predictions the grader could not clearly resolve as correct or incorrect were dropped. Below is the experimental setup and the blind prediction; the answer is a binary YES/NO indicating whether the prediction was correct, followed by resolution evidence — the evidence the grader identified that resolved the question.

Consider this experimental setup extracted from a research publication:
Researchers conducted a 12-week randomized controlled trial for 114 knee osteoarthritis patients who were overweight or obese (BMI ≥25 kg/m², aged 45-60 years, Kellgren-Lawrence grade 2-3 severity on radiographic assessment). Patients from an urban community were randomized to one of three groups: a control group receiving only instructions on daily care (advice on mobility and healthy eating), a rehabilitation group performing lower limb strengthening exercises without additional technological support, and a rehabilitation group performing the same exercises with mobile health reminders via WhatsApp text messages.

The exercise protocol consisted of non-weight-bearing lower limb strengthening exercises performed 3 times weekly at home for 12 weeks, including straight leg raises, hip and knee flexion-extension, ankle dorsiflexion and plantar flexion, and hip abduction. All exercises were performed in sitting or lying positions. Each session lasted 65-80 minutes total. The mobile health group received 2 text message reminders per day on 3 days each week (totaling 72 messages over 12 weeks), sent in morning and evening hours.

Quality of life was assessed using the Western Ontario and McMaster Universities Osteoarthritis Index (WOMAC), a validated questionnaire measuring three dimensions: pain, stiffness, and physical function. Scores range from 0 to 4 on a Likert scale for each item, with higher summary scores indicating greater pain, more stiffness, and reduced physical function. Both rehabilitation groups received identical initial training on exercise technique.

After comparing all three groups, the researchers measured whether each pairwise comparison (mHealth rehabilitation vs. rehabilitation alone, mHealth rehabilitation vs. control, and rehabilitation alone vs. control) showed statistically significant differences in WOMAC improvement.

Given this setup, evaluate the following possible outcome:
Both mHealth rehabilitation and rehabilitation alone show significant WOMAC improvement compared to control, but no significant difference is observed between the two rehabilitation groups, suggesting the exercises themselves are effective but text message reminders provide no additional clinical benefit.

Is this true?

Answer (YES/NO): NO